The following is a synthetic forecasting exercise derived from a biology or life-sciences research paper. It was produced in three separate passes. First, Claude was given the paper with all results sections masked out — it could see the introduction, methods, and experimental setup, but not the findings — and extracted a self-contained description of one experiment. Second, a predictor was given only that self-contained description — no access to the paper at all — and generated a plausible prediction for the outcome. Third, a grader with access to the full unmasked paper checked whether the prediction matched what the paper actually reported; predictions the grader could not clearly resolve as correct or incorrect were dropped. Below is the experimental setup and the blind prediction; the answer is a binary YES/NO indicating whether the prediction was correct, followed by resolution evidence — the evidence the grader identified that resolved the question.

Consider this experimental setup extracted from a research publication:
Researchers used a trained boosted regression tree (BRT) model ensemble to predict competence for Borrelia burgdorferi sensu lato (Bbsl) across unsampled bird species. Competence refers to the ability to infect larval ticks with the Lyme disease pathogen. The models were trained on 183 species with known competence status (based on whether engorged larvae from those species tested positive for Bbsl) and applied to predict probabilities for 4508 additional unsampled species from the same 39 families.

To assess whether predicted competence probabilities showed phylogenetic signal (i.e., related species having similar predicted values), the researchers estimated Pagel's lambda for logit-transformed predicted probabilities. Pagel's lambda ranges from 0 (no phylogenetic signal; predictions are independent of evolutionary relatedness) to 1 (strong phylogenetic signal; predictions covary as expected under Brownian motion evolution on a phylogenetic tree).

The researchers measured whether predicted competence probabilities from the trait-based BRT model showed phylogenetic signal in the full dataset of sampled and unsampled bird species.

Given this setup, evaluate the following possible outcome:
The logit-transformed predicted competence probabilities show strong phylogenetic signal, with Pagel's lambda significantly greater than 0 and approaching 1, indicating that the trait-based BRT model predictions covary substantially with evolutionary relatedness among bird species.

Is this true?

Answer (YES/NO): YES